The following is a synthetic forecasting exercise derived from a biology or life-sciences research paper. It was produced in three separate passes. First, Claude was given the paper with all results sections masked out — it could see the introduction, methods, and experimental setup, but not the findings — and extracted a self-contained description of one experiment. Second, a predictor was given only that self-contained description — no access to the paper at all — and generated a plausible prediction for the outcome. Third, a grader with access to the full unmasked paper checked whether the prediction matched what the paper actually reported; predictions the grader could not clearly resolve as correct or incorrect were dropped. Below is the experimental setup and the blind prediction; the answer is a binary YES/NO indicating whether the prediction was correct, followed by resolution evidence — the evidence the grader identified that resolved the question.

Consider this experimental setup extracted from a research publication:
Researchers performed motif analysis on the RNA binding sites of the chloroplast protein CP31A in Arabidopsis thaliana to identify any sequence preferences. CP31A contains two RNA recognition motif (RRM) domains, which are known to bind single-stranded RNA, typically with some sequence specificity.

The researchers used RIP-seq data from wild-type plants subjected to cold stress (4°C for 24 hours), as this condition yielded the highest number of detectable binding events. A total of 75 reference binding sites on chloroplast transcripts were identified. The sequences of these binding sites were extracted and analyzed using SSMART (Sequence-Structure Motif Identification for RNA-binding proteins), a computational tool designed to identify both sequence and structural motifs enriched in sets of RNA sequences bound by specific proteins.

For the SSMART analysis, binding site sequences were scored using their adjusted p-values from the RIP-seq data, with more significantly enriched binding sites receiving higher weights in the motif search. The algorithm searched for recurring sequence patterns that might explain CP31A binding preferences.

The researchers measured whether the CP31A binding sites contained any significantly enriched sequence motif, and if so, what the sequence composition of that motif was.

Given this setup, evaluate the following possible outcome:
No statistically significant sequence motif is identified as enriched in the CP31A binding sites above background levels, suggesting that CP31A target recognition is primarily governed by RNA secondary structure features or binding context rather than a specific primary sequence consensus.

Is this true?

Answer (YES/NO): NO